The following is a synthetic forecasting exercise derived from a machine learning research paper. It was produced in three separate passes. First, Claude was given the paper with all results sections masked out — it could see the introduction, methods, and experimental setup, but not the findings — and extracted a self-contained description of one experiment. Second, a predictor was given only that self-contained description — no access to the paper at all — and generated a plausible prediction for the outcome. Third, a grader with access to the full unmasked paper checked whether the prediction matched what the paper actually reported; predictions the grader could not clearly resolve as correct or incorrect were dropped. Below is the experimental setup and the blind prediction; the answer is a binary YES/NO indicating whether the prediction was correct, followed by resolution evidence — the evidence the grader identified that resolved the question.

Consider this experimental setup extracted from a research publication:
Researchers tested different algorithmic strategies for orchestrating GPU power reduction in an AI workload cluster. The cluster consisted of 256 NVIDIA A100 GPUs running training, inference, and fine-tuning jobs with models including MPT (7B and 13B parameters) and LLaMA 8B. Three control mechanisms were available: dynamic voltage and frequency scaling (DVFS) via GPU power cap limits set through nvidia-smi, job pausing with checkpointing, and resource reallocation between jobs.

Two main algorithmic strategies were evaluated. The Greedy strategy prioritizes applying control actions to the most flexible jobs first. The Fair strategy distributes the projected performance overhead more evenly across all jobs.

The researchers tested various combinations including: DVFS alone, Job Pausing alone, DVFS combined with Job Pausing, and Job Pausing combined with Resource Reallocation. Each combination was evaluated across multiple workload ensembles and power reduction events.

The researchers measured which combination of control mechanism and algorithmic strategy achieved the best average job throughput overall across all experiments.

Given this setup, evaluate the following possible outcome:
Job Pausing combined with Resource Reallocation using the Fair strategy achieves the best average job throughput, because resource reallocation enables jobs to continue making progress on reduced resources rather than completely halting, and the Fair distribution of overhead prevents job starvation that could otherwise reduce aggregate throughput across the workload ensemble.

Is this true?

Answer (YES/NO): NO